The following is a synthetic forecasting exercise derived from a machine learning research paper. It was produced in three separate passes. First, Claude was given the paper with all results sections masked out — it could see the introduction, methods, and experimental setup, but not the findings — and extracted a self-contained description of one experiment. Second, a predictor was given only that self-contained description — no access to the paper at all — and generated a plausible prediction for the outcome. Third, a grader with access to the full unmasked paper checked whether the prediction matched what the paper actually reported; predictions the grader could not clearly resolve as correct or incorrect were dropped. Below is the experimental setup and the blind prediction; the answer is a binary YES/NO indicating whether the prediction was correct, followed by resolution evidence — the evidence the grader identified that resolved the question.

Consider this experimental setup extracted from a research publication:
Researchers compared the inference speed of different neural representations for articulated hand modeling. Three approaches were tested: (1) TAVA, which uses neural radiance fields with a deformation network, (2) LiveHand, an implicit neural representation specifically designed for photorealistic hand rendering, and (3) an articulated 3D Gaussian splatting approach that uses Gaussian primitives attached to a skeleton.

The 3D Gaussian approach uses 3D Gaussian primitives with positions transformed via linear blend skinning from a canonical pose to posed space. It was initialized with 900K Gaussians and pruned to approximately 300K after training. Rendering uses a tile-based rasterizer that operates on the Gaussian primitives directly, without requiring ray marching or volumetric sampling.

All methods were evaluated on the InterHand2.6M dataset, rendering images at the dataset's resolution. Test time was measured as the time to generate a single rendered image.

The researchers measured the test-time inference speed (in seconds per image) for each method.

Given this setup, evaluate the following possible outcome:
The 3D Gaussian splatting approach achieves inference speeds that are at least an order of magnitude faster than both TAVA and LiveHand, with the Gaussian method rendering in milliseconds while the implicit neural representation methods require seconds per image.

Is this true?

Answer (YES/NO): NO